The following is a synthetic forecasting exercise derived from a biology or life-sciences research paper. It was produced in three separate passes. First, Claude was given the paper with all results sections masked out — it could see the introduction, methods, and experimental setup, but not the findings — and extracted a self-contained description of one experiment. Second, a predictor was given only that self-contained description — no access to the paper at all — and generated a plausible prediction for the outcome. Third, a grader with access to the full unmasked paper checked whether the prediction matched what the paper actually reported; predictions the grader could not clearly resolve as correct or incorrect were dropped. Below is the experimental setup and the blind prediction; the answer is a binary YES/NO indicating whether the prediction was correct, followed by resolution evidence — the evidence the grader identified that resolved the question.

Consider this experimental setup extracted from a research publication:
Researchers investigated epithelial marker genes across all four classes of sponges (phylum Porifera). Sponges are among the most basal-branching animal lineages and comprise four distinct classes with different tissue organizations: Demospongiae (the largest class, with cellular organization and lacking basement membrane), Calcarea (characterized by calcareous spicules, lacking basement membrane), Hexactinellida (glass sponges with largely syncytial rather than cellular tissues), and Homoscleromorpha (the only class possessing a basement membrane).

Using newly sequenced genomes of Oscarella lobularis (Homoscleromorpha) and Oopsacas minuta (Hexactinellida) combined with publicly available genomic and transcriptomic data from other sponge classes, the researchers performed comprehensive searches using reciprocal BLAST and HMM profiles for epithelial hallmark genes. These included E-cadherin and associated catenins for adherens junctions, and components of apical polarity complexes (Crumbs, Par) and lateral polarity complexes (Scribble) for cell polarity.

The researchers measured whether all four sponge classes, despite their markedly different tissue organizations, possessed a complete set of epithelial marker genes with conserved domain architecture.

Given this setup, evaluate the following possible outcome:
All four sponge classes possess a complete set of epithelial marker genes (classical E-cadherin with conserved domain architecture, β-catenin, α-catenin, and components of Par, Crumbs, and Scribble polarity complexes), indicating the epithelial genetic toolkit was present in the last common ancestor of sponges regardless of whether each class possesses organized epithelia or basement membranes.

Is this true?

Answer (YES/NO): NO